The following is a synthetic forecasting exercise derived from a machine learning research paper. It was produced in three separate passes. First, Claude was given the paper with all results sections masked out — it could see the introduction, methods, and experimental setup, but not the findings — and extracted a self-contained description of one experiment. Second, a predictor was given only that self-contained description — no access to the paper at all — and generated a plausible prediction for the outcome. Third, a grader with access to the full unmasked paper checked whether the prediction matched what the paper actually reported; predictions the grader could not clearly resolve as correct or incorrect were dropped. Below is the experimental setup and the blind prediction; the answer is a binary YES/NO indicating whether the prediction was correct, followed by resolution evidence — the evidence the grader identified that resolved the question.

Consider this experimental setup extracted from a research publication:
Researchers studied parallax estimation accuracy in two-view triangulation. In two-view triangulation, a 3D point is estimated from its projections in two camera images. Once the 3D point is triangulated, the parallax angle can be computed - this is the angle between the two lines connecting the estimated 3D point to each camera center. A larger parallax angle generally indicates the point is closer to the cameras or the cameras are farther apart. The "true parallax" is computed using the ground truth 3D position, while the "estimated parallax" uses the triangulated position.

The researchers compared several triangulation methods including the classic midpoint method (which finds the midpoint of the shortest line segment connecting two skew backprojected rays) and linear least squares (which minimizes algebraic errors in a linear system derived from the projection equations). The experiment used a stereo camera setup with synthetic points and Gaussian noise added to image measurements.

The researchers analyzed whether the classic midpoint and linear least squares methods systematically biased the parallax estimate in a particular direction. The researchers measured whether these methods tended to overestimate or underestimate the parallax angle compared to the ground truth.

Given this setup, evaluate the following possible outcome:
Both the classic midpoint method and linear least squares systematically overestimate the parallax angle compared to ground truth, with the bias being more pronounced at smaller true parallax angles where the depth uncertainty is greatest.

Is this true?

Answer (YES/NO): YES